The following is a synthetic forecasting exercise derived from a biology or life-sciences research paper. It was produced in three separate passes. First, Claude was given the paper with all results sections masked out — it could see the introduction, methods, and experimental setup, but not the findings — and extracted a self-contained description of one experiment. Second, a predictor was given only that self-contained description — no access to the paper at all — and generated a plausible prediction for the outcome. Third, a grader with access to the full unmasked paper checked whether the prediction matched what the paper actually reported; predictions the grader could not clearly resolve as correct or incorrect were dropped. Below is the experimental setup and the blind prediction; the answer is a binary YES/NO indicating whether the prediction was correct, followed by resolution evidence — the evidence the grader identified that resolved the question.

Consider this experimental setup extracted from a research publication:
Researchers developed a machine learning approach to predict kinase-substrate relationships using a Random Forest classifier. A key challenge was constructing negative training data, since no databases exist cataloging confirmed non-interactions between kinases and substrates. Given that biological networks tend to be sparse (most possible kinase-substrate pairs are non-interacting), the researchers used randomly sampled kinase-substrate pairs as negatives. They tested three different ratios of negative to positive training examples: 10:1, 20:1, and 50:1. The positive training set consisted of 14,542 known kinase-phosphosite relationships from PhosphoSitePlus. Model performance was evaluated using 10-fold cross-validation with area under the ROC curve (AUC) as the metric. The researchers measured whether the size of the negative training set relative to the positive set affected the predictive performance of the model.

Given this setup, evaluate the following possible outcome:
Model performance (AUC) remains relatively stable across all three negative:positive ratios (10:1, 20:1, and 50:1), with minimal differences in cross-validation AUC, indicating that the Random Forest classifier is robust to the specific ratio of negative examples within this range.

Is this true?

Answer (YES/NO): YES